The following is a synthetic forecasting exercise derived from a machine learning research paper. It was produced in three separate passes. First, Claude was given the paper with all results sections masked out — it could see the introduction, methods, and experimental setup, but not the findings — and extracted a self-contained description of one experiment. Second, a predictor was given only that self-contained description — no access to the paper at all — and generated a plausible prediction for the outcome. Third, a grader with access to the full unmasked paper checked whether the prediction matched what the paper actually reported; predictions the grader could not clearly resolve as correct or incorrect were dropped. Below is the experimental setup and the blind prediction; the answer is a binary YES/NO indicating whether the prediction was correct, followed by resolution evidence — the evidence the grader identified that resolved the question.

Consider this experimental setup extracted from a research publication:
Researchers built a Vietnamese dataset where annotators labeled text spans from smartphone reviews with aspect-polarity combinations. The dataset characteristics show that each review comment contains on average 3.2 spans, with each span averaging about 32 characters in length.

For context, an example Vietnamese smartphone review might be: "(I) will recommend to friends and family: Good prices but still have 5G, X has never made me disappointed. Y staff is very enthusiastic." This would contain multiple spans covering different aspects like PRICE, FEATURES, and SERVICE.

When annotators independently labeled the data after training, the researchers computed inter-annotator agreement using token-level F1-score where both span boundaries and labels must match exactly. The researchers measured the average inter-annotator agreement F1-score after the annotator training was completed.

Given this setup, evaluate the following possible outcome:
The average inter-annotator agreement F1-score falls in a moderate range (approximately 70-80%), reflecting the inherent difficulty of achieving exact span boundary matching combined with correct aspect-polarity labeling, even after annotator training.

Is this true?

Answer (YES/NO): NO